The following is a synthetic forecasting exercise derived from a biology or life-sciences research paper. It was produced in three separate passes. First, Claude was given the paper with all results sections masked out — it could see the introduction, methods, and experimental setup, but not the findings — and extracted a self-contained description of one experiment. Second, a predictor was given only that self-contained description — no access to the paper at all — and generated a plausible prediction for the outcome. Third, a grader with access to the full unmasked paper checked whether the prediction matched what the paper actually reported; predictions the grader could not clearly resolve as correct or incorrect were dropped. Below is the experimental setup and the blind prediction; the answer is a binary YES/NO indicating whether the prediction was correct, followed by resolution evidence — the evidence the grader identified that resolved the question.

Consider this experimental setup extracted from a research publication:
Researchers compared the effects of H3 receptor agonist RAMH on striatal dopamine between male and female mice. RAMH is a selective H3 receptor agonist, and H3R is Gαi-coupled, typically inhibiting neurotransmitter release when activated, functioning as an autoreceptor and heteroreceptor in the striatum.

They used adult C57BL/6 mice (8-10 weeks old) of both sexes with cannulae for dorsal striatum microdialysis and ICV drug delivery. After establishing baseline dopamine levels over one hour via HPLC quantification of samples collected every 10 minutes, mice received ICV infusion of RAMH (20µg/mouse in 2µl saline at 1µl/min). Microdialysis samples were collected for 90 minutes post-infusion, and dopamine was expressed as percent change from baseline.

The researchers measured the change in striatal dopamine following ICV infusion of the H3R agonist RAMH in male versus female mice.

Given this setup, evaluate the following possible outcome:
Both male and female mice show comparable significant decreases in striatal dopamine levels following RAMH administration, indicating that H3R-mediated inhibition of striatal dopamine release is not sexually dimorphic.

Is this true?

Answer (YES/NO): NO